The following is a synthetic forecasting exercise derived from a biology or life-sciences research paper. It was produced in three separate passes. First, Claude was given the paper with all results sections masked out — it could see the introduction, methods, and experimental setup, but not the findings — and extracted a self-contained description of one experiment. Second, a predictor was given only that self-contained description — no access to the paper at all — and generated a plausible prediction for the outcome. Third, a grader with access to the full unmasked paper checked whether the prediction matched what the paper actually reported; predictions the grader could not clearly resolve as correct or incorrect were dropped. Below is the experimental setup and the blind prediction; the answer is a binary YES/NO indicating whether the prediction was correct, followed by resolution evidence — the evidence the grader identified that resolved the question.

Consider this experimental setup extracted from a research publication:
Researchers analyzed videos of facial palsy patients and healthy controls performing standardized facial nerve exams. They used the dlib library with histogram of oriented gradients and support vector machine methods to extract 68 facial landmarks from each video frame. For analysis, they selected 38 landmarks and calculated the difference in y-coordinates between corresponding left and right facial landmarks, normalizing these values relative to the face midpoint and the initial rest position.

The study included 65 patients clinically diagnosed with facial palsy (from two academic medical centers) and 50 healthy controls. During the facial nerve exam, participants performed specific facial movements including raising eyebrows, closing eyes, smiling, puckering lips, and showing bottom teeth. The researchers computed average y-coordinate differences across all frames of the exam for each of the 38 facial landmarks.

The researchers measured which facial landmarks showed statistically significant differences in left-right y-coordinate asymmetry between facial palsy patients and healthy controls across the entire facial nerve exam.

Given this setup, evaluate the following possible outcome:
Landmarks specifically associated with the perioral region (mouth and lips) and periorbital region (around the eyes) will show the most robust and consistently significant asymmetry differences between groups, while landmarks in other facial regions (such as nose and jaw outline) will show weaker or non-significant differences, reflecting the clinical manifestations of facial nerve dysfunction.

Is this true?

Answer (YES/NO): NO